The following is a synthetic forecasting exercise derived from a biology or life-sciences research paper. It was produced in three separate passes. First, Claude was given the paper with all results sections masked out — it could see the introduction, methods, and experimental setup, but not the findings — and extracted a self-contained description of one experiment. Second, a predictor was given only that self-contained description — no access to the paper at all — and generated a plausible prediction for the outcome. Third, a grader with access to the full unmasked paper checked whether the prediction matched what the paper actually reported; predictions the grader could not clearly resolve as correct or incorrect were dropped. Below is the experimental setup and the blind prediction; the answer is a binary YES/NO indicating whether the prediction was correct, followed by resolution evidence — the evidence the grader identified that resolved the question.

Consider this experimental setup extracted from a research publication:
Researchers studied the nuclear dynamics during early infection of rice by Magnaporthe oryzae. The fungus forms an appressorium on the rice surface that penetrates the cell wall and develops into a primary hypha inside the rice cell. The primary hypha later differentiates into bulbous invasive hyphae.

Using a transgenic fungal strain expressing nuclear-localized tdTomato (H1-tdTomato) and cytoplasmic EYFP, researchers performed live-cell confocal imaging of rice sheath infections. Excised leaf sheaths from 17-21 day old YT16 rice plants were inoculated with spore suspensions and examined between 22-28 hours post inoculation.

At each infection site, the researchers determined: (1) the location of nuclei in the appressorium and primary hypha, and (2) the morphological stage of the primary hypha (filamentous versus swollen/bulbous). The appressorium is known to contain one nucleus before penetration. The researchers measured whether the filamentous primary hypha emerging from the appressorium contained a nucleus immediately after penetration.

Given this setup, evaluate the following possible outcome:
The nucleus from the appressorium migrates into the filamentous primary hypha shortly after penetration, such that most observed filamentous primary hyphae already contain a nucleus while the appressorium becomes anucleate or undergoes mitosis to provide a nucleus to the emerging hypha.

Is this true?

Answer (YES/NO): NO